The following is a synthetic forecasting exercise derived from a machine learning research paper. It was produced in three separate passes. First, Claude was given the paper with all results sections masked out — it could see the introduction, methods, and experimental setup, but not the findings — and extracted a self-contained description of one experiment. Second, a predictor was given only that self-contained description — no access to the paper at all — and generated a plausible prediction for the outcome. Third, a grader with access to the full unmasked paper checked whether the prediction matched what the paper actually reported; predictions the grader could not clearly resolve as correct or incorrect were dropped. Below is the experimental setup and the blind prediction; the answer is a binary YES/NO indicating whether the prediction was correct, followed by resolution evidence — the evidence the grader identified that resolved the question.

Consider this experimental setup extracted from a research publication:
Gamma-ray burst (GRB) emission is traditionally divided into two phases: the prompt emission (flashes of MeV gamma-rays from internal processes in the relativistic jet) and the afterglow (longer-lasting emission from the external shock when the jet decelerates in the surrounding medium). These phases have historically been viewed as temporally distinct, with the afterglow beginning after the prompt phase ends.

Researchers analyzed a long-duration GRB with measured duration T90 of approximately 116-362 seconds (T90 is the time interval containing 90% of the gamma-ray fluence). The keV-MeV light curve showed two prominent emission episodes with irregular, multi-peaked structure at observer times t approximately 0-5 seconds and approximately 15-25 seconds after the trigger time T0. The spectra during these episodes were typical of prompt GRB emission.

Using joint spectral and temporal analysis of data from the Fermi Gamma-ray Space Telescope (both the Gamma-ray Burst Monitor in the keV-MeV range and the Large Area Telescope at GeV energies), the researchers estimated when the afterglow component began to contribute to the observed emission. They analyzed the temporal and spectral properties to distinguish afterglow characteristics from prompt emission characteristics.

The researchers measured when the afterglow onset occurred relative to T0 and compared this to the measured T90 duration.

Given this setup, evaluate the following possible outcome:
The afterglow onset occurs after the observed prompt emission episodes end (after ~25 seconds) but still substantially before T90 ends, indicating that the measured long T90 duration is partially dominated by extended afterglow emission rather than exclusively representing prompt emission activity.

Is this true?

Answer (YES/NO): NO